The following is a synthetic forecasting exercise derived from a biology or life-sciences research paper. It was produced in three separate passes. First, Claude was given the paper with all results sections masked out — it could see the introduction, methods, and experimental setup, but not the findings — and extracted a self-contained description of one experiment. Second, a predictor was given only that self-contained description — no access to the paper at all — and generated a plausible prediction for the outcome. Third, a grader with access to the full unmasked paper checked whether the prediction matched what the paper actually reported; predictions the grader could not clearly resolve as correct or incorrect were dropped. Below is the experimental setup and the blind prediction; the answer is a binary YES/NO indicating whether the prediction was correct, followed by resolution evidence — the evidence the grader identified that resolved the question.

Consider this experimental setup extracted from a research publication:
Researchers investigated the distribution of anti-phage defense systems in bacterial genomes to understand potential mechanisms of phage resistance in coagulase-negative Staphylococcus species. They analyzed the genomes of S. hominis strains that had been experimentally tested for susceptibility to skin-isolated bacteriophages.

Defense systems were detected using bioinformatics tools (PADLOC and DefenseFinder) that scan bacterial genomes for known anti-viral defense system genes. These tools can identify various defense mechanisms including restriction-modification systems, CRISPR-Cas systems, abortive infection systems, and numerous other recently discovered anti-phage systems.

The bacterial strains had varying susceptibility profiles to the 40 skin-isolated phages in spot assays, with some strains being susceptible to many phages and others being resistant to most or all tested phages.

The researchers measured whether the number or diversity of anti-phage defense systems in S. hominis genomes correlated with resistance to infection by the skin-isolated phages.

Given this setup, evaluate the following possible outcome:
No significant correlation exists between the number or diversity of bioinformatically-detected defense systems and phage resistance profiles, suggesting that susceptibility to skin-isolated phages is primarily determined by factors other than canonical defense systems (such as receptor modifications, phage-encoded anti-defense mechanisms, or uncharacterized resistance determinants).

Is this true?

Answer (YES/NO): YES